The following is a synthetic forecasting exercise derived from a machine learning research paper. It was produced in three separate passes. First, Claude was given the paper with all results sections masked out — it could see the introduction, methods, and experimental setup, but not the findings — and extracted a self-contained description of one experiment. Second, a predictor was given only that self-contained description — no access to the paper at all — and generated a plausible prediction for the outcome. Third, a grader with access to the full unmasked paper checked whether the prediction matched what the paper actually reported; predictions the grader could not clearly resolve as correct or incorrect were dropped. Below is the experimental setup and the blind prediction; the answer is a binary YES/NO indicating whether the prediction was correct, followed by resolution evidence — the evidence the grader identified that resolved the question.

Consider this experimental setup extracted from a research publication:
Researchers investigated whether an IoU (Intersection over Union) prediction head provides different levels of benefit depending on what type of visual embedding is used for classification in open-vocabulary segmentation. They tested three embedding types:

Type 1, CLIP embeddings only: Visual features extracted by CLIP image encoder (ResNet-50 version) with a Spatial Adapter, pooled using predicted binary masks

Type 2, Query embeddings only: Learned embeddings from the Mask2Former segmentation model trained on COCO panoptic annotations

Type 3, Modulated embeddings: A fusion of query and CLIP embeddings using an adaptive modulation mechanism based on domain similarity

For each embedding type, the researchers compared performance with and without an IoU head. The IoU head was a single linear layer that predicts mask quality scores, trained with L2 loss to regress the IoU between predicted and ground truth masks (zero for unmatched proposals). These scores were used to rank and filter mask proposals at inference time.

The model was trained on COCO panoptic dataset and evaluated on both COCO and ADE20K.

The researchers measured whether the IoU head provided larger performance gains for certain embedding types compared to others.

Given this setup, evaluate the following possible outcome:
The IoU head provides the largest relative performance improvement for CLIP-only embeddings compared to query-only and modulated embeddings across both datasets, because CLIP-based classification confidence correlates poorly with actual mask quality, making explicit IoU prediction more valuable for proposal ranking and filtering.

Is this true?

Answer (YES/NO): NO